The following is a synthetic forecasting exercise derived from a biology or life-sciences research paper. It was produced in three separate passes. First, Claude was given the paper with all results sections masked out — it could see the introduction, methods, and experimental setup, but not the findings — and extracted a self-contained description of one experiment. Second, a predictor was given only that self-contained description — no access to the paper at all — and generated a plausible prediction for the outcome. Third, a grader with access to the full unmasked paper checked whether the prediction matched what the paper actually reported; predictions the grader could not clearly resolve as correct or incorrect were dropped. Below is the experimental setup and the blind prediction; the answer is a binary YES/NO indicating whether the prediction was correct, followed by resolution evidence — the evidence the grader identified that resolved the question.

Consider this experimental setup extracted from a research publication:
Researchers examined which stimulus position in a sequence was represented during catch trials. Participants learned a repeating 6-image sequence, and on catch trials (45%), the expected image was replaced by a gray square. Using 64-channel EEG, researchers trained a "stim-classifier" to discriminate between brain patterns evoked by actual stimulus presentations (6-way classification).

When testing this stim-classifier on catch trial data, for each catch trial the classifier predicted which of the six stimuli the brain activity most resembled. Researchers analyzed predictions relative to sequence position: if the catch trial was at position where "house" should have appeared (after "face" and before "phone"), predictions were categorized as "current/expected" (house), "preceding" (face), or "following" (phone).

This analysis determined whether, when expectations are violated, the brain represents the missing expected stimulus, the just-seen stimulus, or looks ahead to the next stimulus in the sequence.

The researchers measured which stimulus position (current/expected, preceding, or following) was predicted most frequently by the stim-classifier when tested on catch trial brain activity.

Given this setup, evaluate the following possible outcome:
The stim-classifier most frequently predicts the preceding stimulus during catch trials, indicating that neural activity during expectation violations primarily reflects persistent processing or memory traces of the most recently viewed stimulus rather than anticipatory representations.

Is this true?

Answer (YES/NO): NO